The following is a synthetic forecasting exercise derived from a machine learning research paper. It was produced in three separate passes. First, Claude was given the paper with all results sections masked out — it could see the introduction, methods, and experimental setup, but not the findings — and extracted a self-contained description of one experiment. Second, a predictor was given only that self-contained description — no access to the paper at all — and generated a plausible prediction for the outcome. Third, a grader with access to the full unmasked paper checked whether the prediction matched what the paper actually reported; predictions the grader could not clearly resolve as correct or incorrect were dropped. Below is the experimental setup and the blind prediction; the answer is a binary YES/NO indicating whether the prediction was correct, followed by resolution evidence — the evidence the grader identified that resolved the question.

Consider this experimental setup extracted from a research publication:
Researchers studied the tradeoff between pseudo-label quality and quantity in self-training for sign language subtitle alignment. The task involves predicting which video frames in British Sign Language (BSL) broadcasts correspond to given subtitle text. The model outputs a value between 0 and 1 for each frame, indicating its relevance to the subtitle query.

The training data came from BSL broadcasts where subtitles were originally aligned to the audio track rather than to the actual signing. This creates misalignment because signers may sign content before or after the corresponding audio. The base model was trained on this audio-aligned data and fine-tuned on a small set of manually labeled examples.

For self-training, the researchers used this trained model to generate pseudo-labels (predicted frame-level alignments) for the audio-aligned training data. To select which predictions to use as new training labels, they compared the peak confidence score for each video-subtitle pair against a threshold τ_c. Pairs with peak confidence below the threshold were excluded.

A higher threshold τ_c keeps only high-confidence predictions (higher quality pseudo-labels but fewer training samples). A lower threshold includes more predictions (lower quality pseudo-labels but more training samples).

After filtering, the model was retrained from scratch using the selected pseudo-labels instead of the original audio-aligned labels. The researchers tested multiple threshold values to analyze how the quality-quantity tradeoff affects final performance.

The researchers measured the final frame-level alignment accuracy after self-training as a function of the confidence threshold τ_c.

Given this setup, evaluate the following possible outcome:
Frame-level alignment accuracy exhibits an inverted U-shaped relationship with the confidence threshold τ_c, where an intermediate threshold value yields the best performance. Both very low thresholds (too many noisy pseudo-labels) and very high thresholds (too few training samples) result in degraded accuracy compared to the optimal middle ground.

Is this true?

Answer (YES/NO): NO